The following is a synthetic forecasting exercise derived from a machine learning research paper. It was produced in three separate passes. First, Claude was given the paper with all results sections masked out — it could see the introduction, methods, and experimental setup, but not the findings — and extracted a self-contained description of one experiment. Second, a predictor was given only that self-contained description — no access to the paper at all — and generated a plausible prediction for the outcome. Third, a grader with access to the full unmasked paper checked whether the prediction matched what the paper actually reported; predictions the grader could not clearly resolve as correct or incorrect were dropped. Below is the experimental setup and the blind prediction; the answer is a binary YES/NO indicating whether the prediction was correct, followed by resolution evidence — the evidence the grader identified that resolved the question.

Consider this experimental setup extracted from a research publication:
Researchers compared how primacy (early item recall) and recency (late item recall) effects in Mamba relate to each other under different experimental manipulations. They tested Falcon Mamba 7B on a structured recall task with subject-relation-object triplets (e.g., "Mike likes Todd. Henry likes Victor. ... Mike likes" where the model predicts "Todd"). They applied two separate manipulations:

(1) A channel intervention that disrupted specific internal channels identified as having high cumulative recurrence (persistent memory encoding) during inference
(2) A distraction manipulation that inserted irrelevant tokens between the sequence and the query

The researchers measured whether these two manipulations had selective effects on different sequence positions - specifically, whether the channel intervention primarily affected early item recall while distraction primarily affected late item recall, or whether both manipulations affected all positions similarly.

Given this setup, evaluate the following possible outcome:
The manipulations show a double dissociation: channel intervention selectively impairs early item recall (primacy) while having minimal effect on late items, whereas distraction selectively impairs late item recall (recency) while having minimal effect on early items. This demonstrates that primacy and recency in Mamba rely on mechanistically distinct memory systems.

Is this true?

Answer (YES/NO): NO